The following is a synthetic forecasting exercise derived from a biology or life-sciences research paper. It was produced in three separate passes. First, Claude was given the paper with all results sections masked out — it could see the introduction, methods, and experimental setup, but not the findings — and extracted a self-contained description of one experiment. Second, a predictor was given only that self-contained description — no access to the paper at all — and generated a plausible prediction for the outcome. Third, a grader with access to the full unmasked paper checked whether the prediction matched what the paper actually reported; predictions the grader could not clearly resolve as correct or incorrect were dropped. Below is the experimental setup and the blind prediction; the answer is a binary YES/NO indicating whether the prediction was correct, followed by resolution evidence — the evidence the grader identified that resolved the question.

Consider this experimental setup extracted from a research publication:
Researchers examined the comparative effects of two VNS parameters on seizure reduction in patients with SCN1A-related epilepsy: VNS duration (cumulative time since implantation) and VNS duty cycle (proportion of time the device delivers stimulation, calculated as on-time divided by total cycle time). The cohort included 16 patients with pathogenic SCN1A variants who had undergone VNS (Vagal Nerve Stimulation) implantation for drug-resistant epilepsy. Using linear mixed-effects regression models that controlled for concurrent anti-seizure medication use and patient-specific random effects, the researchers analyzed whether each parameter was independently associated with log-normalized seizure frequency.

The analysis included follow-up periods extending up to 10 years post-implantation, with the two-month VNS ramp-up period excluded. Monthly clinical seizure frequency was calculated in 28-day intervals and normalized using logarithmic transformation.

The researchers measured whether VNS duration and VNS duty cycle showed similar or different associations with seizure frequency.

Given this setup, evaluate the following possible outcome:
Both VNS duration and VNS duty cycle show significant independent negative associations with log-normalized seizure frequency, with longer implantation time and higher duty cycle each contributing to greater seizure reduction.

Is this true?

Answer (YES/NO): NO